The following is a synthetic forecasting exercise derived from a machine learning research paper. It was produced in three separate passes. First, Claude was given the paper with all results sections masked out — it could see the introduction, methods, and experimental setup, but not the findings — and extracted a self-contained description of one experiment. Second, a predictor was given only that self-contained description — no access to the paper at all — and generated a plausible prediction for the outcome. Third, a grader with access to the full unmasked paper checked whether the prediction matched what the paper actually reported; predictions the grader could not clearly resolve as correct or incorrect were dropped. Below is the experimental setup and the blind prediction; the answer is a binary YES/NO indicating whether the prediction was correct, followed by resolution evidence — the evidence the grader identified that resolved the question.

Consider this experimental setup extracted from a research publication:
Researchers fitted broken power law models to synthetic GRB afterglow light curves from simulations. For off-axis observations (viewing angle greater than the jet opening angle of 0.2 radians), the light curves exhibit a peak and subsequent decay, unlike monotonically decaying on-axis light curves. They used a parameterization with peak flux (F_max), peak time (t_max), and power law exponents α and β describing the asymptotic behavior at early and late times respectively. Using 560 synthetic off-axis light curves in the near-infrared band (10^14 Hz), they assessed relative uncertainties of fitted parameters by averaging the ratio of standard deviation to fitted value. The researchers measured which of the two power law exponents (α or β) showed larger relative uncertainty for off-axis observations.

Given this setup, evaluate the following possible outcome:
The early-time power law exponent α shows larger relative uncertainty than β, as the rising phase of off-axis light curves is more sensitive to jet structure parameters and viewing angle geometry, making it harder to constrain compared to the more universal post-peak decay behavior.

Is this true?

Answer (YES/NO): NO